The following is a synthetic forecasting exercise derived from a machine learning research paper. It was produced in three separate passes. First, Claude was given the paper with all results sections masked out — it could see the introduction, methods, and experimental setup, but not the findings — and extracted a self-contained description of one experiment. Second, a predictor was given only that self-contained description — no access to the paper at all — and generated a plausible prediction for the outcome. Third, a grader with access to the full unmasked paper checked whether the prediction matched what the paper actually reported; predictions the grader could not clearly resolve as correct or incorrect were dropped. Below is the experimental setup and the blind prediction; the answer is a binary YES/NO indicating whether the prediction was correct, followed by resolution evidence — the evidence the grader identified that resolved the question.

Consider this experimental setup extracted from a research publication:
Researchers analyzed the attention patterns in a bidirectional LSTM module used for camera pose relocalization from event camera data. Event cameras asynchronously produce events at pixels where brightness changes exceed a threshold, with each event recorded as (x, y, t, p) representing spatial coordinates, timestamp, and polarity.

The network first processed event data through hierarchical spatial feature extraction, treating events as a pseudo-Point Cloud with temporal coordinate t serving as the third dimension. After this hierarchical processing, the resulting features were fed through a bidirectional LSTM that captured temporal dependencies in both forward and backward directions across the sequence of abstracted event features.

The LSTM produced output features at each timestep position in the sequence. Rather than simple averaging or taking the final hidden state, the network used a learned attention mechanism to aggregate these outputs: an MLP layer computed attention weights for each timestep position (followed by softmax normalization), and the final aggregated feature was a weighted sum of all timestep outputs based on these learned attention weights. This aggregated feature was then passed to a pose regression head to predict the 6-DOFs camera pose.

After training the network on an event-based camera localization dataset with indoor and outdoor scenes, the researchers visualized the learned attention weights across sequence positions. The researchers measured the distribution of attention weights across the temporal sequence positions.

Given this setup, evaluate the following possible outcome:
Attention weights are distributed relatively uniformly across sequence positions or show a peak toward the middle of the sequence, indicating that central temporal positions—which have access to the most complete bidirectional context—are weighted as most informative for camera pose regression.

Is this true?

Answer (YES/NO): NO